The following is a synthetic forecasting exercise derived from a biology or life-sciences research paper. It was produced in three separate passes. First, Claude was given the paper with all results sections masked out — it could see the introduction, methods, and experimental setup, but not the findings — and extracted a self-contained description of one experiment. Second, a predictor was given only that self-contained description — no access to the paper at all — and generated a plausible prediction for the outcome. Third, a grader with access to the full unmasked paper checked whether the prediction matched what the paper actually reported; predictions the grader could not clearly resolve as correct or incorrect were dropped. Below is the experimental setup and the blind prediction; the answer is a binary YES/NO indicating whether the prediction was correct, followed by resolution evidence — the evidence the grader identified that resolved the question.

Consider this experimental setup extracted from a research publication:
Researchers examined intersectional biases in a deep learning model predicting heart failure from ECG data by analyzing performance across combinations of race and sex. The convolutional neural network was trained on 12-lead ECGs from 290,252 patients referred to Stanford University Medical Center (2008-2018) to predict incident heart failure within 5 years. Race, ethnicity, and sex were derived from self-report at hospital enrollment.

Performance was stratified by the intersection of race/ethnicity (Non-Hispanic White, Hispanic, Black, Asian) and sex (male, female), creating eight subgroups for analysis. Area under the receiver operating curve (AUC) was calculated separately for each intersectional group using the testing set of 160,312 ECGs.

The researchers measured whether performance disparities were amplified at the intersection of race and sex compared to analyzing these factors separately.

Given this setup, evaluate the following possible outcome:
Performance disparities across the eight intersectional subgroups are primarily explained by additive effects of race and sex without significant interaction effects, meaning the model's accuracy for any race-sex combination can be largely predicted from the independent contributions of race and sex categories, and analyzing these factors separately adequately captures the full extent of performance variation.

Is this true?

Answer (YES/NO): NO